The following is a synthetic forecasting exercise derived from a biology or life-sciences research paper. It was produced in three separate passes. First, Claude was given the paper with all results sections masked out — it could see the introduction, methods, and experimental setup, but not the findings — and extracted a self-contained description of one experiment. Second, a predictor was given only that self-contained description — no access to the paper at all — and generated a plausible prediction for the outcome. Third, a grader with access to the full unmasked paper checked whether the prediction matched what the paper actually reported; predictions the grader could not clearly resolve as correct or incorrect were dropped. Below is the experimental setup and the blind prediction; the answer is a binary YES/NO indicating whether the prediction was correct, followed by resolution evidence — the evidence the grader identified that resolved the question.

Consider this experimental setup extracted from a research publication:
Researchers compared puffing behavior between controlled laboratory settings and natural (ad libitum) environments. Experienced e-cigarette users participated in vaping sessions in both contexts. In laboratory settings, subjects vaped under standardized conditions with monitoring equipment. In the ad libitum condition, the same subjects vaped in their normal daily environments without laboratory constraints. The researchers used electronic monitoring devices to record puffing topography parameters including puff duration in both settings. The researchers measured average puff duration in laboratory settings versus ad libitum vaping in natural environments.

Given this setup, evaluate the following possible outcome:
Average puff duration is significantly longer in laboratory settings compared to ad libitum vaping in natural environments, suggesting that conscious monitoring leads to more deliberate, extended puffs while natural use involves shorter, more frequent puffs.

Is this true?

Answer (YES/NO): NO